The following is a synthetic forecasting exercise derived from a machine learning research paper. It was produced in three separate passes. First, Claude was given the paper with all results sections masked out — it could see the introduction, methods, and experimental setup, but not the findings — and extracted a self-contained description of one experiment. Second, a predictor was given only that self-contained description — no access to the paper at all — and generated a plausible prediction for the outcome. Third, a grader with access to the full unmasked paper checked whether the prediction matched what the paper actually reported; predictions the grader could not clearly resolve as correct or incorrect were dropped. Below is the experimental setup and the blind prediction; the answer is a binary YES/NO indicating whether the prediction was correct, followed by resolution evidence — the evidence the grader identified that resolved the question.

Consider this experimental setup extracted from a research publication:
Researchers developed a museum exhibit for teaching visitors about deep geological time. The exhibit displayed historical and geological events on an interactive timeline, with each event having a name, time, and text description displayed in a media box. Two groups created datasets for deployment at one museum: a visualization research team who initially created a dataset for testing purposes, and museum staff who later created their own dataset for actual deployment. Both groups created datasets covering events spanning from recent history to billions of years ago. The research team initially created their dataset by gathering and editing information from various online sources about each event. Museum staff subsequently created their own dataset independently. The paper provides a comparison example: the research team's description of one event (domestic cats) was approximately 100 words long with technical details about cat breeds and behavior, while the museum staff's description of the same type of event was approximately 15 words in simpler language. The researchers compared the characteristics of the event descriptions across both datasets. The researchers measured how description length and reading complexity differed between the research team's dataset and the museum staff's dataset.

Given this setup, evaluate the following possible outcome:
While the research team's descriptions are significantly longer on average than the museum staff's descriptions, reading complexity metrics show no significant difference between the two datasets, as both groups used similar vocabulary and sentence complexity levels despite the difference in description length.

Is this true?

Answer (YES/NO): NO